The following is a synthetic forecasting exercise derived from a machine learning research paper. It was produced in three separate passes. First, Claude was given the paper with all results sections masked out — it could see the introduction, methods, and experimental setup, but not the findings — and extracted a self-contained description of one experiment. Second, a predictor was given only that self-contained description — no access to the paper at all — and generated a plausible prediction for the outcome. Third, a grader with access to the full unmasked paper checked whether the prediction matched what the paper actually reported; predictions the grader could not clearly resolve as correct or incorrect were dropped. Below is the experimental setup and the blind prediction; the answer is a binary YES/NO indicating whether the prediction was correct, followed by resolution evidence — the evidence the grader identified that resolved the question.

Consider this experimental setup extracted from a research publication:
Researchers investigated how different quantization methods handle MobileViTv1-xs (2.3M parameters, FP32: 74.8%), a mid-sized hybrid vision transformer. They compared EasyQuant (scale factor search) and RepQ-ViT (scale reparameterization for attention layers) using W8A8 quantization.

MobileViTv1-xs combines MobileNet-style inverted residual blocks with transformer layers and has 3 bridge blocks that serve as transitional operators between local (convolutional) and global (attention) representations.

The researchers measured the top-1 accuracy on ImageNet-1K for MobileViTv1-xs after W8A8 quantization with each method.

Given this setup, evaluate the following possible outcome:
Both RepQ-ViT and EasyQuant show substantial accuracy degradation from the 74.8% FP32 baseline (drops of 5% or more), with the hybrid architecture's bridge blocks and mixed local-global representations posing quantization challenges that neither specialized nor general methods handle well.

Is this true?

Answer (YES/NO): NO